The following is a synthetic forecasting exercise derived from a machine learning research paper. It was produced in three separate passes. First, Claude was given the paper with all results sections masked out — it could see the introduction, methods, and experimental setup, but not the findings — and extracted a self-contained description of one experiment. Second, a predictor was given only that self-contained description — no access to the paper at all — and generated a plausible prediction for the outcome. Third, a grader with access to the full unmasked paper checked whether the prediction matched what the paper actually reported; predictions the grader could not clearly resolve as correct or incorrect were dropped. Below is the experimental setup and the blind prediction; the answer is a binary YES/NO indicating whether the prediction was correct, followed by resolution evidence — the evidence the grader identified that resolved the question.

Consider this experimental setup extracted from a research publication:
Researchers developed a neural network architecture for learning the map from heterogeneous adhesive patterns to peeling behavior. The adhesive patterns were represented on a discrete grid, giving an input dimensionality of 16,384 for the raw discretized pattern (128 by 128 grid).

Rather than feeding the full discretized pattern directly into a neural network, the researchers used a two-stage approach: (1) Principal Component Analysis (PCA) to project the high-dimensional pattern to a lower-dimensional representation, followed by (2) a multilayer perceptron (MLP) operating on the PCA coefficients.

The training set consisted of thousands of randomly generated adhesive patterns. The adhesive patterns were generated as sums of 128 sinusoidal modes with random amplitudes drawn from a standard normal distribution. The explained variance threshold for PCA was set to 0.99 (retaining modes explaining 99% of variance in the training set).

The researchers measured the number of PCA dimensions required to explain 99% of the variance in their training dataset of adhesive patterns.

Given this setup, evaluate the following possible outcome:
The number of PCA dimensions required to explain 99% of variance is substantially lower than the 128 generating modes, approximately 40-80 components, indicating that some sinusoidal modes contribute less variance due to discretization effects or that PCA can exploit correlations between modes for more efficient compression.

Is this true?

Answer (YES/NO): YES